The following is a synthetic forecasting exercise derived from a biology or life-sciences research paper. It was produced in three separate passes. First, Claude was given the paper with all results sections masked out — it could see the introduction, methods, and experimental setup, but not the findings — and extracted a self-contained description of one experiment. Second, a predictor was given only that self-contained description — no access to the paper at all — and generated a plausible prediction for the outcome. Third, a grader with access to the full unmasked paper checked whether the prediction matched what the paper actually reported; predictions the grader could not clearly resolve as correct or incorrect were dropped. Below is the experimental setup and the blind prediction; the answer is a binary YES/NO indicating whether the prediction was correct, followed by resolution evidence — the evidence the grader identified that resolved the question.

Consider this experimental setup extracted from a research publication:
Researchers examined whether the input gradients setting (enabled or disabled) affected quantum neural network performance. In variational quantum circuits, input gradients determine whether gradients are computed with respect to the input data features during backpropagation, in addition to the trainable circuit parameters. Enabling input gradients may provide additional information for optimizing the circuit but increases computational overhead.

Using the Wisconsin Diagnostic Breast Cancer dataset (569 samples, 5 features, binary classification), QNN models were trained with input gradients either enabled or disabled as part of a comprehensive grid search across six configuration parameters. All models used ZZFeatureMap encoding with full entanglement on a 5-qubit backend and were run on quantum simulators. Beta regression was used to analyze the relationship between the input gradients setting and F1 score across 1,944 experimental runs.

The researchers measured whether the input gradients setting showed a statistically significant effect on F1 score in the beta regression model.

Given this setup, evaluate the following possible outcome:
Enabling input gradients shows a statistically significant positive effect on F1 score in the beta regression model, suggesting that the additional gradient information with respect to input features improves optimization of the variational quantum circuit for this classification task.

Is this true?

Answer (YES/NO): YES